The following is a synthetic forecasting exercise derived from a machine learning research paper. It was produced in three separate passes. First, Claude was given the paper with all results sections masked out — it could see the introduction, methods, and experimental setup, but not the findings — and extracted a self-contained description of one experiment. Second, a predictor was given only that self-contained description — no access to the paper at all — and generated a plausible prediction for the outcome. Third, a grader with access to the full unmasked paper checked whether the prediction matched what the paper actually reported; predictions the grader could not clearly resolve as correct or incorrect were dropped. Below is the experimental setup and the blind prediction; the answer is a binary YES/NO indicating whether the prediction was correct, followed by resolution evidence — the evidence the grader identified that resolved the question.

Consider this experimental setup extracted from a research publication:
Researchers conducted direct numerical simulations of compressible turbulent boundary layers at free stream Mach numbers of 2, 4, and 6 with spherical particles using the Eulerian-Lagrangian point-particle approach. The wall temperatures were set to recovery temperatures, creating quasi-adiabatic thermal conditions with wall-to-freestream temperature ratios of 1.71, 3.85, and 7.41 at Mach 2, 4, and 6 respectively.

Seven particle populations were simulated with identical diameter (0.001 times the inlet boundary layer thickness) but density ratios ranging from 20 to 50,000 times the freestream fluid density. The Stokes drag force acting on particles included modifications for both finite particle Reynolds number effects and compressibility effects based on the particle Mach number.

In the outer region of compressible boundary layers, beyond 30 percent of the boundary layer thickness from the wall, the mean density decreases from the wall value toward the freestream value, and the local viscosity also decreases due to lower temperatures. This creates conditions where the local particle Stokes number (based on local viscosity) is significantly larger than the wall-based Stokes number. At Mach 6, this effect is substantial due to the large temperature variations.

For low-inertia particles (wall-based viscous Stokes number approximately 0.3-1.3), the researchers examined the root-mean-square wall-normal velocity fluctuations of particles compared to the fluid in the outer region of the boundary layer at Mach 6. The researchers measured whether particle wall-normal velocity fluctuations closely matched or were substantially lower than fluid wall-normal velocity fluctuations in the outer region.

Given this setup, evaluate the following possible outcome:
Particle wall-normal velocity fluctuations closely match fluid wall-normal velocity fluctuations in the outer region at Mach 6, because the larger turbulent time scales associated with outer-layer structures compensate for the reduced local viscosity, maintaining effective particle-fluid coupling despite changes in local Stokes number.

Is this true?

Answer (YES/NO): NO